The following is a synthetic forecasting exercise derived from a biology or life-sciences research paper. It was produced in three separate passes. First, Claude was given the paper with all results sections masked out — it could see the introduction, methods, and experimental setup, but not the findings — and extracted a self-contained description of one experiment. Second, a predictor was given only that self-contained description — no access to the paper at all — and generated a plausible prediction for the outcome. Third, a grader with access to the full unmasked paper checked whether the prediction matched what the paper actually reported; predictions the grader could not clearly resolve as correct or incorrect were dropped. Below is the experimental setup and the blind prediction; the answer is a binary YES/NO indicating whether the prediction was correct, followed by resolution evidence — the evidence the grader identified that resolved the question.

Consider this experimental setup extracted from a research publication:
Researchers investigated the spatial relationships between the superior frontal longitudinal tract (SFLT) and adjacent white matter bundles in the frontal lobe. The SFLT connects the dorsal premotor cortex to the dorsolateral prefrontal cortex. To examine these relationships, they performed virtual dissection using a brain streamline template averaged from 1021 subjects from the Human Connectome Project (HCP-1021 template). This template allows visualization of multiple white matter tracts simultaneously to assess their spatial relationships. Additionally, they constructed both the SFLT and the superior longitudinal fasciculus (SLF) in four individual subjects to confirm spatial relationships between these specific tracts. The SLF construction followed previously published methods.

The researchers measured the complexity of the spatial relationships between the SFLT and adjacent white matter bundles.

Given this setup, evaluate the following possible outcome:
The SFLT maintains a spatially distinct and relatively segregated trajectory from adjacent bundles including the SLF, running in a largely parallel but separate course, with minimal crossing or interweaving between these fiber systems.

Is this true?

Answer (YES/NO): NO